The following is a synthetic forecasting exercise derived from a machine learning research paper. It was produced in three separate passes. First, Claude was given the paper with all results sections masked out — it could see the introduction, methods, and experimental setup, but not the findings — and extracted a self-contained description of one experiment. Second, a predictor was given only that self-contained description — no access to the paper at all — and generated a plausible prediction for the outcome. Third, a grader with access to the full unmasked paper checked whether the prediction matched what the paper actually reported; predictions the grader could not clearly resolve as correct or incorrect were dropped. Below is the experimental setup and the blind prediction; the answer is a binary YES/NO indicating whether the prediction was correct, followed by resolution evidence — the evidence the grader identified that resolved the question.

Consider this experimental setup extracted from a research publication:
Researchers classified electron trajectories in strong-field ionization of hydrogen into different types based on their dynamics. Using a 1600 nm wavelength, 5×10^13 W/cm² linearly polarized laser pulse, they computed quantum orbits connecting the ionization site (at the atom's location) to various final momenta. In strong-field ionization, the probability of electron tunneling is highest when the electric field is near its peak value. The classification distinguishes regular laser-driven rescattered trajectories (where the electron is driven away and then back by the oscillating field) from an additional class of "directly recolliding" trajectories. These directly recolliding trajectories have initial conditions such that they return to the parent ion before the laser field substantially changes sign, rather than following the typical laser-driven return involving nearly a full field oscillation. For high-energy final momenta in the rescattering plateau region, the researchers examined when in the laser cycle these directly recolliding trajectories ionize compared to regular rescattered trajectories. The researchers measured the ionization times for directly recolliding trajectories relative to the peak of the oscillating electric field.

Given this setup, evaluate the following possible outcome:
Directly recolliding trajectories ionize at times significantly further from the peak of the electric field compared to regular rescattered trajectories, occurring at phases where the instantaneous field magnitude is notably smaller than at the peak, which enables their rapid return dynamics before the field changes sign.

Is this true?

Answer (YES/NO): YES